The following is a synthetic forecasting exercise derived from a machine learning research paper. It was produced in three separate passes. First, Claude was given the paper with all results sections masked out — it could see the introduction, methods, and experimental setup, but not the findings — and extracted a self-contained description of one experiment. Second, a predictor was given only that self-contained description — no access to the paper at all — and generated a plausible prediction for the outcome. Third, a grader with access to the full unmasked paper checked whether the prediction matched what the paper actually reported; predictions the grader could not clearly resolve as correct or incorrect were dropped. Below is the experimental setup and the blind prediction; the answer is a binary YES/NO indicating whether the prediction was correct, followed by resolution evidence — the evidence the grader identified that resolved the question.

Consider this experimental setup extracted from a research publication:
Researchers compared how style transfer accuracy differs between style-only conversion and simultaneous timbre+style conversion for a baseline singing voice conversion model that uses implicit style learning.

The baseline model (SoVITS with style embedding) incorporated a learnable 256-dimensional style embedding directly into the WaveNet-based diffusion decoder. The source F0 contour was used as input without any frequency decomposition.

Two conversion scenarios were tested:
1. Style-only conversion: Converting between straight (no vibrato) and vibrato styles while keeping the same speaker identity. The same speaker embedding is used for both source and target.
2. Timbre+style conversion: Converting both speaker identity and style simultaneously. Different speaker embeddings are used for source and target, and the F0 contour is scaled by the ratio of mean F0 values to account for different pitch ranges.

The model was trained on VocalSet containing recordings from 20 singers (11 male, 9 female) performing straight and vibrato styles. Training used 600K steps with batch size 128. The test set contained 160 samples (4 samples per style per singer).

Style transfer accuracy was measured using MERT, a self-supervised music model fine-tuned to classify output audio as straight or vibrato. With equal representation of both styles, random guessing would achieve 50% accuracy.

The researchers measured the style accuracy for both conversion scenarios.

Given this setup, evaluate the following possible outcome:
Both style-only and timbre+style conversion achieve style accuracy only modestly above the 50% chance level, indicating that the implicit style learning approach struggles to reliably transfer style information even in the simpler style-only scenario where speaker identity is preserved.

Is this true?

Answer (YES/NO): NO